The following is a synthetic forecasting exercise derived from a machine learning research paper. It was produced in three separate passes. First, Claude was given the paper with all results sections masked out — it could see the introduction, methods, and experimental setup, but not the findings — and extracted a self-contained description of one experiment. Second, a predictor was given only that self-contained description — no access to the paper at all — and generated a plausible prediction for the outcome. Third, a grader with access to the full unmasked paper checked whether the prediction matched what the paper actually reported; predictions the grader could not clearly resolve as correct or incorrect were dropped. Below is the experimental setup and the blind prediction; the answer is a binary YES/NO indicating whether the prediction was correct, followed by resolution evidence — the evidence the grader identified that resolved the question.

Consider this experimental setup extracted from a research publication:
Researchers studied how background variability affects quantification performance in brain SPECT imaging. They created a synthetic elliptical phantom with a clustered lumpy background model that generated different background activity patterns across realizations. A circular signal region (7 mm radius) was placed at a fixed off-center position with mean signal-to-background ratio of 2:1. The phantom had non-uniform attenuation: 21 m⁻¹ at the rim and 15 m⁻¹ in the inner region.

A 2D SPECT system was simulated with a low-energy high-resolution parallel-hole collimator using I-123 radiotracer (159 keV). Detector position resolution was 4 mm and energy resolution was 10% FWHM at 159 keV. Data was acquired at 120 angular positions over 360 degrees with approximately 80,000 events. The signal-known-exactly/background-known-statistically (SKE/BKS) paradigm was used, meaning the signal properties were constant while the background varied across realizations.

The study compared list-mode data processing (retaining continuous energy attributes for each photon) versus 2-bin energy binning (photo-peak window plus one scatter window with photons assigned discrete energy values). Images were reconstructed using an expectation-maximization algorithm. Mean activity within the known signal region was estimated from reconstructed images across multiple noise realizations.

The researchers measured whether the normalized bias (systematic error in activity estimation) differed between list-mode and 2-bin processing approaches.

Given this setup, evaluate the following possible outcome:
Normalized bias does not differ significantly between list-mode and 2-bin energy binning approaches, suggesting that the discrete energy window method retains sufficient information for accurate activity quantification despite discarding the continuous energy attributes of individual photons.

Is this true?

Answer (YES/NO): NO